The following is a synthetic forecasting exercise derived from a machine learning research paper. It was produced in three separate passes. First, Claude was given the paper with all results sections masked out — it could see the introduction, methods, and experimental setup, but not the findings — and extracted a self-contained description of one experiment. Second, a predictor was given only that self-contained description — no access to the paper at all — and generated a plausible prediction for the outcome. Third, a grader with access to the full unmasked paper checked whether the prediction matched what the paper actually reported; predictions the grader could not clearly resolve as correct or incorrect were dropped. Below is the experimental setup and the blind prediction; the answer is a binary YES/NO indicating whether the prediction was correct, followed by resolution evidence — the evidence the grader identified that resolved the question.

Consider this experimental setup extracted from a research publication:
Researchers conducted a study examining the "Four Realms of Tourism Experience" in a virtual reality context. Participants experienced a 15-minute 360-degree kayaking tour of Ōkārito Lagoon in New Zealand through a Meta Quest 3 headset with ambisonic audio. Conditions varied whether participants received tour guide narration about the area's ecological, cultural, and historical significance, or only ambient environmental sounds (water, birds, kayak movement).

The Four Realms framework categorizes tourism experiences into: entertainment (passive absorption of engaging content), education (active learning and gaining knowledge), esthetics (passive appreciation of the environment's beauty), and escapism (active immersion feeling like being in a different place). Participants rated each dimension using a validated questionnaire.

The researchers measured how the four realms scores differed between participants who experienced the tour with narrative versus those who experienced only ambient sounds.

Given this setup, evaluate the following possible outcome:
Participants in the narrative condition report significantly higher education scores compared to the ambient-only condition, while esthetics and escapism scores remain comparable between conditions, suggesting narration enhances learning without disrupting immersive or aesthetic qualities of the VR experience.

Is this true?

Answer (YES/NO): NO